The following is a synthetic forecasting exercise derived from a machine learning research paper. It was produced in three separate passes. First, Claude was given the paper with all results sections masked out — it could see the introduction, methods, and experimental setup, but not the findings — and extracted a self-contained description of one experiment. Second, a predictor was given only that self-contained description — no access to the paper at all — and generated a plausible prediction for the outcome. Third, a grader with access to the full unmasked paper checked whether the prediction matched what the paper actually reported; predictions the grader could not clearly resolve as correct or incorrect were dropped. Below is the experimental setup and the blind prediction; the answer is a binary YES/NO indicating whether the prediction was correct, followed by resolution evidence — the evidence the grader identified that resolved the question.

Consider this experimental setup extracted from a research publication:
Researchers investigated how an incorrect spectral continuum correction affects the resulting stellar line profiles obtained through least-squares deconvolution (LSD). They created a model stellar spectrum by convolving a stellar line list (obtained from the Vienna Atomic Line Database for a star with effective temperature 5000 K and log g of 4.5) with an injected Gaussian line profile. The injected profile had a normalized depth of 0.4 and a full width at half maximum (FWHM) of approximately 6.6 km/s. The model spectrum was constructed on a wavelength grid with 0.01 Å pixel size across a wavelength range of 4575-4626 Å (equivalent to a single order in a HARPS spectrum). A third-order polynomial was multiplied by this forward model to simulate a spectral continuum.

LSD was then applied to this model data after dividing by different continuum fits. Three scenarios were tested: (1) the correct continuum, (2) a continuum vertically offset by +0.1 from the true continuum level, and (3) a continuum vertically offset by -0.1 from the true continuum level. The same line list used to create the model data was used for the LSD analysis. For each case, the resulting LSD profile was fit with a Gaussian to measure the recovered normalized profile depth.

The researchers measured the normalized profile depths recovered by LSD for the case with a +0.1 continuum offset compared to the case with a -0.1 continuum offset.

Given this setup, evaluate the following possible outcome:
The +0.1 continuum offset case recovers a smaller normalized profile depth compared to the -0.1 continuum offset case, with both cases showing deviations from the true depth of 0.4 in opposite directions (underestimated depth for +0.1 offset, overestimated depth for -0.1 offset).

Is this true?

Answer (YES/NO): YES